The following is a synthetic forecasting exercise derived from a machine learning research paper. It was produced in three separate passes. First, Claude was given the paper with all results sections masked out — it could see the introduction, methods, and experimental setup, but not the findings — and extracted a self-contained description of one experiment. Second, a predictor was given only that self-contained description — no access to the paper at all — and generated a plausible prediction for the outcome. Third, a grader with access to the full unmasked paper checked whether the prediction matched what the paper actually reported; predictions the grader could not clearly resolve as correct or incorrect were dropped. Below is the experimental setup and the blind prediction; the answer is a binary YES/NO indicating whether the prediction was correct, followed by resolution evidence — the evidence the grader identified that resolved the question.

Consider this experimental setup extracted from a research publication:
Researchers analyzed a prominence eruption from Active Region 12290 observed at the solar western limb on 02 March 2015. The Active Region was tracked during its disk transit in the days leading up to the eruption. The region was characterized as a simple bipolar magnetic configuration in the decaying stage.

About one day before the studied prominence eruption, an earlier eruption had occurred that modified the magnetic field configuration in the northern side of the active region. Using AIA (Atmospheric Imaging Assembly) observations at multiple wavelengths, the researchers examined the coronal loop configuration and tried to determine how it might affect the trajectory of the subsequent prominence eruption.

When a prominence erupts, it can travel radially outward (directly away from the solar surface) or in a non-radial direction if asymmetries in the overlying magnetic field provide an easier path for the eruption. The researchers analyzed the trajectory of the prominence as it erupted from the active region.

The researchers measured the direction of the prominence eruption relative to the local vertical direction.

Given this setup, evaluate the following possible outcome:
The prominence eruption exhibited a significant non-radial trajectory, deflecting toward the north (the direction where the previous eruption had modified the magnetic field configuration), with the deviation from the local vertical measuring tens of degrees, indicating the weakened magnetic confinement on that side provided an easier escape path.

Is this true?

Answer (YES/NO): YES